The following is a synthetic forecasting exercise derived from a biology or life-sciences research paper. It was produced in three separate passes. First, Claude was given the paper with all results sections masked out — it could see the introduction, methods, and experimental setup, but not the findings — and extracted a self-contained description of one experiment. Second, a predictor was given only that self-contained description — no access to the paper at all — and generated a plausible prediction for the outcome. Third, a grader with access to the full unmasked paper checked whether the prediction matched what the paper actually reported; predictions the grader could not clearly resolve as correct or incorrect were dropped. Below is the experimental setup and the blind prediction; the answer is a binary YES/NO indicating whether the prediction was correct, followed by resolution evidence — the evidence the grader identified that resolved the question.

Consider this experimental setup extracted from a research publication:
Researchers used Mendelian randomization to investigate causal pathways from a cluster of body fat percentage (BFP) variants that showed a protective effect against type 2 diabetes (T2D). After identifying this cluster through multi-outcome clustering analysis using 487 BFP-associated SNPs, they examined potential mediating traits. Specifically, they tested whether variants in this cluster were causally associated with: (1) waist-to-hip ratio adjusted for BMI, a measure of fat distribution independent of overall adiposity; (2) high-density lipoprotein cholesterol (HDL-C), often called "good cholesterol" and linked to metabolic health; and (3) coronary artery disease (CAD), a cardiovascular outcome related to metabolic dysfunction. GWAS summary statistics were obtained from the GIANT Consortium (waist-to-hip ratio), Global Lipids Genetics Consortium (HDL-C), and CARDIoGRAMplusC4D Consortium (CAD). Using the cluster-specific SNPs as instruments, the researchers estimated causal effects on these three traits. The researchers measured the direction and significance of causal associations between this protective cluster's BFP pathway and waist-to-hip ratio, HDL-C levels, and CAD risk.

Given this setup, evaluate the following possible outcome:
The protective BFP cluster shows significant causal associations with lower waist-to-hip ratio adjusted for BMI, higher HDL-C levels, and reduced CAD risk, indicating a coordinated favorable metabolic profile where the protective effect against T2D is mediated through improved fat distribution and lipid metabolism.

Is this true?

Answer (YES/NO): YES